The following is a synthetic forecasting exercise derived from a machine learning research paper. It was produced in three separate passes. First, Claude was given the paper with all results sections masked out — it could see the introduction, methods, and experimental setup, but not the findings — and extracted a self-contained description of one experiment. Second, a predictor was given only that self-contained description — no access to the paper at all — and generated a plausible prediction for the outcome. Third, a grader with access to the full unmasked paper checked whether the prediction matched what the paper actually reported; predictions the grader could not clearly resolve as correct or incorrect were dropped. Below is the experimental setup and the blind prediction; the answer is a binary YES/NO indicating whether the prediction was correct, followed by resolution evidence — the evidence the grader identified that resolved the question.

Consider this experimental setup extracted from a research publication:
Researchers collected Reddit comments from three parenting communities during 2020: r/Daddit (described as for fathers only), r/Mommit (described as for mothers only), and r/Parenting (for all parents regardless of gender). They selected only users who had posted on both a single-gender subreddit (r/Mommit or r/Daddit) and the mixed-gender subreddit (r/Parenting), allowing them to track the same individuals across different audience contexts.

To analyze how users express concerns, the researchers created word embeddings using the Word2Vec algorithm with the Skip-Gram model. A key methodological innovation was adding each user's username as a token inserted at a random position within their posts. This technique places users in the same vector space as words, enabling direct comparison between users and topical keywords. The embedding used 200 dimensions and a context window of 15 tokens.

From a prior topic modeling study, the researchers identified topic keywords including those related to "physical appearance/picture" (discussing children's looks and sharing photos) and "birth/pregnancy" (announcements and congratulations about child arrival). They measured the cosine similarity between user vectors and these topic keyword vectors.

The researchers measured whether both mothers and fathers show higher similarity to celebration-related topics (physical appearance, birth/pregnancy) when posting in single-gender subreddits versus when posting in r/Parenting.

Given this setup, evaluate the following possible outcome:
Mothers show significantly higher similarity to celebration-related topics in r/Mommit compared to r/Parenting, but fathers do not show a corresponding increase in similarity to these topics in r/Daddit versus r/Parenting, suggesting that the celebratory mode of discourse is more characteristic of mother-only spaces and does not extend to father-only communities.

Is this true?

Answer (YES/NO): NO